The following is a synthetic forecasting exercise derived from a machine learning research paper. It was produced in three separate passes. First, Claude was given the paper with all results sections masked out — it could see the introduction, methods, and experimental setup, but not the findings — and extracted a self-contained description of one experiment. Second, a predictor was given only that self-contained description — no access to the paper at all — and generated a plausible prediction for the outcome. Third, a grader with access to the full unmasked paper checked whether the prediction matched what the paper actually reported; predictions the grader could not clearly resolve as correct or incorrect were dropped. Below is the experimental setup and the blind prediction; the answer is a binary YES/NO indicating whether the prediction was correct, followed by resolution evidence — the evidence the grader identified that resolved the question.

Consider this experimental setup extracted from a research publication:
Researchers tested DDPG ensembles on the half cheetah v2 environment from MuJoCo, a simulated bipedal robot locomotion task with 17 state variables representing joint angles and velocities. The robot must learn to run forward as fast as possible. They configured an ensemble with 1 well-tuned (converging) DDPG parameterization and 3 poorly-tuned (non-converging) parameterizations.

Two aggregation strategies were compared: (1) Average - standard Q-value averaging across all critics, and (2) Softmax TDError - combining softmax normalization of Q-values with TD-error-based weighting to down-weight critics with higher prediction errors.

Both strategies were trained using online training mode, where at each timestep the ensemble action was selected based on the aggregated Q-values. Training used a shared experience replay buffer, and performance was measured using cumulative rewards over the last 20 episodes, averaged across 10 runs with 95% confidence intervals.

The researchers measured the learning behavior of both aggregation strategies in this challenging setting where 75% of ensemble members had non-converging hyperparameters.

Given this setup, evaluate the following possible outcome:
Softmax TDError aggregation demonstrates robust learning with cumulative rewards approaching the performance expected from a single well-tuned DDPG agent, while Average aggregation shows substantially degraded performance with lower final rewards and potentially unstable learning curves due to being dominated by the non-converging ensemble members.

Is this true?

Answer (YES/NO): YES